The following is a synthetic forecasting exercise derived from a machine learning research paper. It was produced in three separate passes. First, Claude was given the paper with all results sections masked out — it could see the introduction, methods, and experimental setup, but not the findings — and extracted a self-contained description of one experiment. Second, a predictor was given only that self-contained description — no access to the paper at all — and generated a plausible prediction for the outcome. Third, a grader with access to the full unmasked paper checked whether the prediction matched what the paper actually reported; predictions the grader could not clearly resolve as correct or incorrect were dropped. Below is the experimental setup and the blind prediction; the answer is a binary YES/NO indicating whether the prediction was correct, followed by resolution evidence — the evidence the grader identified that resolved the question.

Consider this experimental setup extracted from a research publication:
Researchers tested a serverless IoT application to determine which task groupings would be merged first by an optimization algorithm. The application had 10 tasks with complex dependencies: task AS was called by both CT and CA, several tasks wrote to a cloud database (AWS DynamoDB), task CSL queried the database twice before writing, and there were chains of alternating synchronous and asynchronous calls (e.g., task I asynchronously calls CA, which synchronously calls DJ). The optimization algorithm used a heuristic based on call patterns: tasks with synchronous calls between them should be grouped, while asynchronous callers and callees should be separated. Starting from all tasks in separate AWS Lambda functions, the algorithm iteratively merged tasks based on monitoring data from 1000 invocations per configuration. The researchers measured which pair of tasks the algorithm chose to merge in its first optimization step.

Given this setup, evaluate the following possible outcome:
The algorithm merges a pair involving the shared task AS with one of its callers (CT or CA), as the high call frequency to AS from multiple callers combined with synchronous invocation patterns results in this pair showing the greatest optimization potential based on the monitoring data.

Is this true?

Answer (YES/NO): NO